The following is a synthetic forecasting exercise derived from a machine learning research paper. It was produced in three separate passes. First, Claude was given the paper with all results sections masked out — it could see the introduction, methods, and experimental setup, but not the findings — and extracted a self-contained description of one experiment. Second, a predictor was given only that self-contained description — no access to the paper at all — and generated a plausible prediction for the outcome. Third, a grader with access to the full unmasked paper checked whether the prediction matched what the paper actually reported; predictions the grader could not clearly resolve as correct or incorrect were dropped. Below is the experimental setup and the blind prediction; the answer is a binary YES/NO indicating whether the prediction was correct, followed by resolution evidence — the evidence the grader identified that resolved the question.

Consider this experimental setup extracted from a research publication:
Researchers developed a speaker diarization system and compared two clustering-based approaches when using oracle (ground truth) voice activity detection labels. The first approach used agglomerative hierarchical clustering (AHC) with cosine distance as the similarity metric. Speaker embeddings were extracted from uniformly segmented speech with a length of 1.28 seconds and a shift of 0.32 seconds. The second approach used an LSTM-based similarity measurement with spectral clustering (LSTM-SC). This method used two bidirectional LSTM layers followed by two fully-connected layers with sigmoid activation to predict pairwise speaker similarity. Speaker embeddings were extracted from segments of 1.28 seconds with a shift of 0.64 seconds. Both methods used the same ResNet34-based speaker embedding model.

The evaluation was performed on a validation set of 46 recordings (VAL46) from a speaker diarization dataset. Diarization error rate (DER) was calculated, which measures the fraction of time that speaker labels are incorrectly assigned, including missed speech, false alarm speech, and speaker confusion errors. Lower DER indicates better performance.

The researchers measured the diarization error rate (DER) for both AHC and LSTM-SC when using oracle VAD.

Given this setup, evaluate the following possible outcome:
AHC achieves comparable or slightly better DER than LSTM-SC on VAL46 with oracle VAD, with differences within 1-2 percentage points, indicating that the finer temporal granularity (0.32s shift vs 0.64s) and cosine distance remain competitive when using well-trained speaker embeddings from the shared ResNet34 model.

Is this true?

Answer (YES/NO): YES